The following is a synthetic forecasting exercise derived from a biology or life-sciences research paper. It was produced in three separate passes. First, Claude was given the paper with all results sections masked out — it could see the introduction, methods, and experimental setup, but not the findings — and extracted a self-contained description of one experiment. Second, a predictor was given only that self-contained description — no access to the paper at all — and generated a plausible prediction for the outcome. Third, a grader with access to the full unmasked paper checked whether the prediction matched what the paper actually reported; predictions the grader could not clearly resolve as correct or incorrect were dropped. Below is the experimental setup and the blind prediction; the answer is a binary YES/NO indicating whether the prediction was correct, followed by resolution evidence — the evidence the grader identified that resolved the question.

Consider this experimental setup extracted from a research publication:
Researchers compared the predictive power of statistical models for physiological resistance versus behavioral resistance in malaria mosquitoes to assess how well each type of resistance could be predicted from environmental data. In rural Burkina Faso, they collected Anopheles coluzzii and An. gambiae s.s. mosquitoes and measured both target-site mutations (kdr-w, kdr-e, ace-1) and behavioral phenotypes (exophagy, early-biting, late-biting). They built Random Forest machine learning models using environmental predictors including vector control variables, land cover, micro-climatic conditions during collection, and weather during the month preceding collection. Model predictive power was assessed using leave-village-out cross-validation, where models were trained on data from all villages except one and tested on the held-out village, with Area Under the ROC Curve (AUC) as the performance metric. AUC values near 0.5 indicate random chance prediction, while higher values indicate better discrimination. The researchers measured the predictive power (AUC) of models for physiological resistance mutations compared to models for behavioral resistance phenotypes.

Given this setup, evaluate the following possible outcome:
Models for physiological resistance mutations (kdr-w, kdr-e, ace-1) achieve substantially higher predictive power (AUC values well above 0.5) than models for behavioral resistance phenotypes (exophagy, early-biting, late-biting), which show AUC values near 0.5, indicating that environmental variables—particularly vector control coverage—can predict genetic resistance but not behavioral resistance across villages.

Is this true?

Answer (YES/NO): NO